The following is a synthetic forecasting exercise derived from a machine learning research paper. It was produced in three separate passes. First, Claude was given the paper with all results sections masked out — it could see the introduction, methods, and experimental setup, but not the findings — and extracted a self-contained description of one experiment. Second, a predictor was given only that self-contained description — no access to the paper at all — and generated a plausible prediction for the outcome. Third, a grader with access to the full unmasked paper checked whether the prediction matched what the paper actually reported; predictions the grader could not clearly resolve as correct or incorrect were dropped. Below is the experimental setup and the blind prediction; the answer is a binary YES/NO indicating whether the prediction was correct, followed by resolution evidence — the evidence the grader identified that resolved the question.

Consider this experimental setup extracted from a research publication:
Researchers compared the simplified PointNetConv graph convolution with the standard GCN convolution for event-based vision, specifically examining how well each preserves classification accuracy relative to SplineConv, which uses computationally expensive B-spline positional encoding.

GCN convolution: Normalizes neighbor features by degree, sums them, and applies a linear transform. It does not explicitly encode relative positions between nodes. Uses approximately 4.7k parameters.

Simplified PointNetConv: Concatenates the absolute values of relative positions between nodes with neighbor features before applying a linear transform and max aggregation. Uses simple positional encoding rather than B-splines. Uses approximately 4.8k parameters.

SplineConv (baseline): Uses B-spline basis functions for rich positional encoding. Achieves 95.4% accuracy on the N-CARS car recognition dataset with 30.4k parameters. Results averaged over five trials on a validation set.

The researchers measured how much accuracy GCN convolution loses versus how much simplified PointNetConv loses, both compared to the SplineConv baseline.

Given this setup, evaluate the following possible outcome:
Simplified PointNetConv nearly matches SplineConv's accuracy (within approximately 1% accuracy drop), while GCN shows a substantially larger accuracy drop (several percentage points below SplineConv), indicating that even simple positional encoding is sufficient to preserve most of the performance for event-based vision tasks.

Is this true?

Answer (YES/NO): YES